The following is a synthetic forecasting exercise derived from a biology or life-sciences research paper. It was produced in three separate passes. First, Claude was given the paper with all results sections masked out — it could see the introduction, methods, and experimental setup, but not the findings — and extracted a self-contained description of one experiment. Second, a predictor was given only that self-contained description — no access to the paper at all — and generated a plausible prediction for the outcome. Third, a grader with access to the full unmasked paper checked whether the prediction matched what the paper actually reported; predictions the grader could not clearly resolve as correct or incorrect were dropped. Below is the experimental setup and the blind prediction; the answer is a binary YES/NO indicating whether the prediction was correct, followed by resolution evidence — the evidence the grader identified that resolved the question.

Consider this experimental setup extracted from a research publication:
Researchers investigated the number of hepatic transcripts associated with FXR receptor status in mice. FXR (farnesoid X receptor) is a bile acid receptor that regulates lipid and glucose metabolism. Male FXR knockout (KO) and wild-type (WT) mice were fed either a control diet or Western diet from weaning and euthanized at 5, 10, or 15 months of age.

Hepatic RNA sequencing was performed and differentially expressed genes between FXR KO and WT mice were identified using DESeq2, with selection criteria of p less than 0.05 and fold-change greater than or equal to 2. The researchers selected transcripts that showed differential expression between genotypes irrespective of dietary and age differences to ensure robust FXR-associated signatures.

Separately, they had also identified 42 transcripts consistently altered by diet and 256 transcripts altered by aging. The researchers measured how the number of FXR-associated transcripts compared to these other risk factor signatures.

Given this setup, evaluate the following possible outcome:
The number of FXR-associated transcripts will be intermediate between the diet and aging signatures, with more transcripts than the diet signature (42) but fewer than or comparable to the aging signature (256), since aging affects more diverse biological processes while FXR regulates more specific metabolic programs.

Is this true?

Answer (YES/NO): YES